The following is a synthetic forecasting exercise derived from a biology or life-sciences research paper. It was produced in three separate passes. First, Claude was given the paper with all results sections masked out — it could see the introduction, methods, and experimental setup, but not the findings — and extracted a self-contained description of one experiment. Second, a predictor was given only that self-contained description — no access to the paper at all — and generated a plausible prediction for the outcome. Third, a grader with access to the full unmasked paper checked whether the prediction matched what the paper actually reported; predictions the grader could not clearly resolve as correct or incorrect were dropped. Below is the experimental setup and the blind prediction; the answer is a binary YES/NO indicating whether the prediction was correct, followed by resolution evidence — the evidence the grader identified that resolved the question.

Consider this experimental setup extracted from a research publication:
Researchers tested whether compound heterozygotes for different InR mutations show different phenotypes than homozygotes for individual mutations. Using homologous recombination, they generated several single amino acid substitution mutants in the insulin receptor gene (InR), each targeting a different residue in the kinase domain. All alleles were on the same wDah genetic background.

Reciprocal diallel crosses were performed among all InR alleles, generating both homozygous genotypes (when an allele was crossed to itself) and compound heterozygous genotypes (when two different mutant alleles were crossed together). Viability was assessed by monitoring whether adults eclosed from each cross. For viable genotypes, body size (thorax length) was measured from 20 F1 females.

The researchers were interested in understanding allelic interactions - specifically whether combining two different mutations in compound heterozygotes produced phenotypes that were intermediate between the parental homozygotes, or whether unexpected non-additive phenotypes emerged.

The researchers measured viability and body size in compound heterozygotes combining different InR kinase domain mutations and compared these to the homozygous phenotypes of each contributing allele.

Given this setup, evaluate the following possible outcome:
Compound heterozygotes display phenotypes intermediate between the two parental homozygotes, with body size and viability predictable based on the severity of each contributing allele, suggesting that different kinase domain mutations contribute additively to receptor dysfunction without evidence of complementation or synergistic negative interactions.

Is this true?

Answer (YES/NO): NO